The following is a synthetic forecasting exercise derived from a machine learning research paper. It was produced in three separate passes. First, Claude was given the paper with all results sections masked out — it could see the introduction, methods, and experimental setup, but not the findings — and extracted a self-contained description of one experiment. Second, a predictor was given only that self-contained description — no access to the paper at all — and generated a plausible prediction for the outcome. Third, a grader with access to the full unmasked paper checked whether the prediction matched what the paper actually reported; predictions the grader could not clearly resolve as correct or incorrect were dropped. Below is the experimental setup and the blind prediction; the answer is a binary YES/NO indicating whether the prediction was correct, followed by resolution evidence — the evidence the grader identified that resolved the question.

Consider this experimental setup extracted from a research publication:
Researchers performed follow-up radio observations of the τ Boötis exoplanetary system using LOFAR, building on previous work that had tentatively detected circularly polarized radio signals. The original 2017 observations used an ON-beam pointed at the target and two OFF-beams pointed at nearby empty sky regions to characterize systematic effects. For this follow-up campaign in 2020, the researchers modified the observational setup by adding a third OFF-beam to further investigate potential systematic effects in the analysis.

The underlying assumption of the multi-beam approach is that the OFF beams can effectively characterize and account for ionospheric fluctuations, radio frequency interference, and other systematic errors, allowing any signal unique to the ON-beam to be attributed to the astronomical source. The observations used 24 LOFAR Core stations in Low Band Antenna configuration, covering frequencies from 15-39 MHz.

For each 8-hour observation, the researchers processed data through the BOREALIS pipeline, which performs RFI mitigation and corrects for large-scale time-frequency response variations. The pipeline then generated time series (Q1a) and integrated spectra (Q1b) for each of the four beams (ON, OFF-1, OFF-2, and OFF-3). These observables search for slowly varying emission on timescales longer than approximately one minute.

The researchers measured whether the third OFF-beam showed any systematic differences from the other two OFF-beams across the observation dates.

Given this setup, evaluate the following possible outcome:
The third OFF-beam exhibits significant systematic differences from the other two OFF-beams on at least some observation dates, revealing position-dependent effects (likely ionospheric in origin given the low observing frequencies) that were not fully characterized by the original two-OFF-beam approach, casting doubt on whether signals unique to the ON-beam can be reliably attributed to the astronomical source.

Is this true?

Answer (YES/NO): NO